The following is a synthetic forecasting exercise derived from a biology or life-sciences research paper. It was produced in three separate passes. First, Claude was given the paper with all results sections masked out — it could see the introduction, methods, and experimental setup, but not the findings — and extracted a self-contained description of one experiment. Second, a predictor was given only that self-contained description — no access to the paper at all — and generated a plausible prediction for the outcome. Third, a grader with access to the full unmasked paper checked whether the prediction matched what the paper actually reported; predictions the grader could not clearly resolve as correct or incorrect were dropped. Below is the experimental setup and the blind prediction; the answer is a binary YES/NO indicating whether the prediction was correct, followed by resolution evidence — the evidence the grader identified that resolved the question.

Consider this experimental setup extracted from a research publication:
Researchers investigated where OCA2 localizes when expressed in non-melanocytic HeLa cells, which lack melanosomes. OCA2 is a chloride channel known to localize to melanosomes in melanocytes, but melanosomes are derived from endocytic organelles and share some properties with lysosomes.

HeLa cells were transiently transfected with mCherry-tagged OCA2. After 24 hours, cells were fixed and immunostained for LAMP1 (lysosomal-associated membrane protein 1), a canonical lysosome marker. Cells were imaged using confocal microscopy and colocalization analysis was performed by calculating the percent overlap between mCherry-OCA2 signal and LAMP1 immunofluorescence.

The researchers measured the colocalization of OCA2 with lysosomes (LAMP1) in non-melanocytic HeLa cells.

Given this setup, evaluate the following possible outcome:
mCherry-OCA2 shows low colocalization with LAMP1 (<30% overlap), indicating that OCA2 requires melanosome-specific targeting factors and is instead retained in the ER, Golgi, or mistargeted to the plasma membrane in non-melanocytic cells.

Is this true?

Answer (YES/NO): NO